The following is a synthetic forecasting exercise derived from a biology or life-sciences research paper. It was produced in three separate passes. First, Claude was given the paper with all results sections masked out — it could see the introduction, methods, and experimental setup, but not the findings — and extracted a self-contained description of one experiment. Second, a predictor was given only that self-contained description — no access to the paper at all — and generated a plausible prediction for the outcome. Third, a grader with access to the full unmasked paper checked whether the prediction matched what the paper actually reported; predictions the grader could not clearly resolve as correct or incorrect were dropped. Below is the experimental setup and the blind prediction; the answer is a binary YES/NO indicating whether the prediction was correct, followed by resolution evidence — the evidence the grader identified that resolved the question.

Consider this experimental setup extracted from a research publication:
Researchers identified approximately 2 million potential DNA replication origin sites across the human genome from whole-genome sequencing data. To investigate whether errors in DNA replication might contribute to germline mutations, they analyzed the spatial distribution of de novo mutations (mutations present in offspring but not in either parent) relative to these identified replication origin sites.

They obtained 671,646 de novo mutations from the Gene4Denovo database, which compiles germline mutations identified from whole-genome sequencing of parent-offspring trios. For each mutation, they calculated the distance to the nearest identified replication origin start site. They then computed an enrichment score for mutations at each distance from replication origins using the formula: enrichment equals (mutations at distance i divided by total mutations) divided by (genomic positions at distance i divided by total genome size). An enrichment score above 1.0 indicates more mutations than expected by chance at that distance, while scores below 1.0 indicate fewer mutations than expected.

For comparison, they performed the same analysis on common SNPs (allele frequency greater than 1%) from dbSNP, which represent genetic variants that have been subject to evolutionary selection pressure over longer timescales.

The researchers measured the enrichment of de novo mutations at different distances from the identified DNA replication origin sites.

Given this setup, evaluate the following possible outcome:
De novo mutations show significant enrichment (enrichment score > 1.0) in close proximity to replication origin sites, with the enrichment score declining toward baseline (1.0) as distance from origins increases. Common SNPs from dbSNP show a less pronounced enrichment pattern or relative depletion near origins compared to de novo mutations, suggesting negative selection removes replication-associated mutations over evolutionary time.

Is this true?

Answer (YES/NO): YES